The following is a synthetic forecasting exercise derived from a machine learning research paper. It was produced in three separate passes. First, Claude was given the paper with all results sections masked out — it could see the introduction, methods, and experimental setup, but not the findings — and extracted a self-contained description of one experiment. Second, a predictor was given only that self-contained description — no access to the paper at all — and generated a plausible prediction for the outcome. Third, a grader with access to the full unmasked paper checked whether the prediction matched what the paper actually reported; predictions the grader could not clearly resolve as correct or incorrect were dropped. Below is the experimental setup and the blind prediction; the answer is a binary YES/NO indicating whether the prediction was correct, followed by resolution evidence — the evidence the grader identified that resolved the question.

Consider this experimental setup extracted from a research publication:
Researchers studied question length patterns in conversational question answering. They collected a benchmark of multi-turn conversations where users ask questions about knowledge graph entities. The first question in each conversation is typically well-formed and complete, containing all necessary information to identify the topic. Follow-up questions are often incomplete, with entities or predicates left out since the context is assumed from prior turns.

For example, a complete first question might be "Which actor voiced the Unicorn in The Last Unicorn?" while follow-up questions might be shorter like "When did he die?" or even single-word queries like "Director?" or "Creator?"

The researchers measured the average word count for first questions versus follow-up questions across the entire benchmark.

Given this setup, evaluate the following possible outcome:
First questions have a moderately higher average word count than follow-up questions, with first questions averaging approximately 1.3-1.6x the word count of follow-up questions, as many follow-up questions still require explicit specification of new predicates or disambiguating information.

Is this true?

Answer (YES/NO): YES